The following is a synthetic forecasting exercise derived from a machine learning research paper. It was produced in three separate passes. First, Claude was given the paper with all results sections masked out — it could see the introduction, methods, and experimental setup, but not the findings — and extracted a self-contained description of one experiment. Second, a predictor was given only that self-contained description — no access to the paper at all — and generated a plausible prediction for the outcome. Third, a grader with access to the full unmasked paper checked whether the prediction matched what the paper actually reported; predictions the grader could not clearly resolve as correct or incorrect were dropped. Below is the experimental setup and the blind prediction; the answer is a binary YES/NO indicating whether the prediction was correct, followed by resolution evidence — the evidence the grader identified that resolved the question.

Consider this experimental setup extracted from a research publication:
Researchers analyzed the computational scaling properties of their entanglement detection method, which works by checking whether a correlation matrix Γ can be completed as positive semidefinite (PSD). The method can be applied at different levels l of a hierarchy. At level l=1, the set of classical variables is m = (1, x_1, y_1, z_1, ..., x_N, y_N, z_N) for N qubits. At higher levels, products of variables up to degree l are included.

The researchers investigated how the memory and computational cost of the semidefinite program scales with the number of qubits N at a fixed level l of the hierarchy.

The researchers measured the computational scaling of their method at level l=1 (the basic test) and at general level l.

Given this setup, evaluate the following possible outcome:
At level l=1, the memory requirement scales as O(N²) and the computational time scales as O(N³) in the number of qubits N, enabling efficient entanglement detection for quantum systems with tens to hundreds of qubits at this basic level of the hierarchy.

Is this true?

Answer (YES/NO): NO